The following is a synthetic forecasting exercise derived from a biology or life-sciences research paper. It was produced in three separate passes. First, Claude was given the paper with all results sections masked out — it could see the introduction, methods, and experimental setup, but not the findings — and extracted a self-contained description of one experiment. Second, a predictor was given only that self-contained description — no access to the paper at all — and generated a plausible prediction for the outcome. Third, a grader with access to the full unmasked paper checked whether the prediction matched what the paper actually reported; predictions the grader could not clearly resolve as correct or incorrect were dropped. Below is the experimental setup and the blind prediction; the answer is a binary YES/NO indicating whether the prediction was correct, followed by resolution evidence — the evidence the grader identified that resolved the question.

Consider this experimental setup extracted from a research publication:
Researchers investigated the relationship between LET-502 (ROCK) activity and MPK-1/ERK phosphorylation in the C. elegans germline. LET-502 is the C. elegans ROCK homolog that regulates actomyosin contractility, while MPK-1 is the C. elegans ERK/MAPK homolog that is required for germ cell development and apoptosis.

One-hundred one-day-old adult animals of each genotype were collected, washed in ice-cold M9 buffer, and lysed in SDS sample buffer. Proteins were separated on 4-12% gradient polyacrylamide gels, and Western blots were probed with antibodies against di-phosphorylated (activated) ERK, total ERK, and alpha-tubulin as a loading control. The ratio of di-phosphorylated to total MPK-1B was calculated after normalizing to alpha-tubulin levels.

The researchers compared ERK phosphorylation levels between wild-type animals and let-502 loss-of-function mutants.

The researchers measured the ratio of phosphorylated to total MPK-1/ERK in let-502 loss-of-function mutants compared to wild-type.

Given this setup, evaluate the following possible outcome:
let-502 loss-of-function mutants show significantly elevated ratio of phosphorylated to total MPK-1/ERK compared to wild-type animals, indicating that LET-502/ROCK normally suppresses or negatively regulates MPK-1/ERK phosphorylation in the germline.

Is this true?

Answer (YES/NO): NO